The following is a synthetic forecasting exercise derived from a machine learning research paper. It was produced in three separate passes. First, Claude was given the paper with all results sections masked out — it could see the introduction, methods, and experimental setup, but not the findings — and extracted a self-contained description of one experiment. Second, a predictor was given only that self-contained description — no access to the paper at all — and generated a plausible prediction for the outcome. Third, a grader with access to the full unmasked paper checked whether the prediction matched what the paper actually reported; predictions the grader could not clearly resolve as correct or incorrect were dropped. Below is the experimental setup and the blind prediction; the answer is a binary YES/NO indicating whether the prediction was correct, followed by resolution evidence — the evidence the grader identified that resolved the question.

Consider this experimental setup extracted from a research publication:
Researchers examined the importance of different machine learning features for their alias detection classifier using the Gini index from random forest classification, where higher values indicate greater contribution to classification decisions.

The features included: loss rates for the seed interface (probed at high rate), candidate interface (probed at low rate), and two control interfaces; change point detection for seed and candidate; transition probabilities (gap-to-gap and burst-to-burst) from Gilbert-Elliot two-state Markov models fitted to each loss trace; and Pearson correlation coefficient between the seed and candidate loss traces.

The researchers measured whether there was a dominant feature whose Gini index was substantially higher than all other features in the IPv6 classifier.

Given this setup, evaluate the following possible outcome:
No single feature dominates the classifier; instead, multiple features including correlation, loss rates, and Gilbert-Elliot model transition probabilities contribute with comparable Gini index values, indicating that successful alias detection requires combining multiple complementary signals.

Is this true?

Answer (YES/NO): YES